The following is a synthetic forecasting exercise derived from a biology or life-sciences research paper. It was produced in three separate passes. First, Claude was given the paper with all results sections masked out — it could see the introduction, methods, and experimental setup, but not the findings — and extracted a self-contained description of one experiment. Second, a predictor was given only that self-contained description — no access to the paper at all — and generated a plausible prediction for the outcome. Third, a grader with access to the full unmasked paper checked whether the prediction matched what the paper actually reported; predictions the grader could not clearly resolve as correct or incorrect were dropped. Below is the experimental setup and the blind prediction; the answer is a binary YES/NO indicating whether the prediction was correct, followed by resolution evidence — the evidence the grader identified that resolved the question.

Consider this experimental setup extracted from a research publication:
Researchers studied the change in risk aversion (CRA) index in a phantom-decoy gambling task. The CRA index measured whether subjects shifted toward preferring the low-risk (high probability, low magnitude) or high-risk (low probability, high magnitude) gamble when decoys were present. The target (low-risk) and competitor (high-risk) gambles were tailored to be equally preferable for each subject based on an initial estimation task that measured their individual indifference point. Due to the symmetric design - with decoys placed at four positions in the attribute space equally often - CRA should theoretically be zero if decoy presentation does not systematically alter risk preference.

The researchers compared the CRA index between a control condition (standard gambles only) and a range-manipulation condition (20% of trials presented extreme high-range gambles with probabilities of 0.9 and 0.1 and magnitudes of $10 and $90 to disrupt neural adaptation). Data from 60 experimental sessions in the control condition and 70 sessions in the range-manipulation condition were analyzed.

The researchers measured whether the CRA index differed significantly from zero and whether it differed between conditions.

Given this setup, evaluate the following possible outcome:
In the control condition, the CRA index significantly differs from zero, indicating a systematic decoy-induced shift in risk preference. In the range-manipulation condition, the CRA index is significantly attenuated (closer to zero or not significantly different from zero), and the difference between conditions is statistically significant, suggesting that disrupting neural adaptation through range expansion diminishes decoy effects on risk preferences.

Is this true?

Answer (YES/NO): NO